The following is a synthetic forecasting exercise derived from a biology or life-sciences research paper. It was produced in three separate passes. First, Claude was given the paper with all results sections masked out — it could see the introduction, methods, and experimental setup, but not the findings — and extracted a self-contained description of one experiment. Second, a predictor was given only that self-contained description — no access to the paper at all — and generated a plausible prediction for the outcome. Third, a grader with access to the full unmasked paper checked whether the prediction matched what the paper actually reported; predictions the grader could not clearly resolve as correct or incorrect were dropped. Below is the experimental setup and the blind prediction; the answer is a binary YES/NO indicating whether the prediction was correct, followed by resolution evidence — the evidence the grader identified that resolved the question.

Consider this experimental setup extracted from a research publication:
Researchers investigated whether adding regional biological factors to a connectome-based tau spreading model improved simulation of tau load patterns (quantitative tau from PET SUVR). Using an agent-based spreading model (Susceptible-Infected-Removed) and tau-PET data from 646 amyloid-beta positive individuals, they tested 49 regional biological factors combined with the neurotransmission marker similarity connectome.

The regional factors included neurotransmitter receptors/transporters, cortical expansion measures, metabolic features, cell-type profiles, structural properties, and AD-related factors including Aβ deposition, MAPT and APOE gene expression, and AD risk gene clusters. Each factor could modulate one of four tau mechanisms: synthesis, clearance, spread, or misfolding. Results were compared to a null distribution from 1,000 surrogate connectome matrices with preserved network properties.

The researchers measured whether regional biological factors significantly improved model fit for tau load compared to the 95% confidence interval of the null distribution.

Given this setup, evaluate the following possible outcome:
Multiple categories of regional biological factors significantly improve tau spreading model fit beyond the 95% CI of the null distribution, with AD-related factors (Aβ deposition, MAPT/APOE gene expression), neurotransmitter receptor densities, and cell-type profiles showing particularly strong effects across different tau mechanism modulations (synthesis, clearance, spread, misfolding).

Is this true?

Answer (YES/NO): NO